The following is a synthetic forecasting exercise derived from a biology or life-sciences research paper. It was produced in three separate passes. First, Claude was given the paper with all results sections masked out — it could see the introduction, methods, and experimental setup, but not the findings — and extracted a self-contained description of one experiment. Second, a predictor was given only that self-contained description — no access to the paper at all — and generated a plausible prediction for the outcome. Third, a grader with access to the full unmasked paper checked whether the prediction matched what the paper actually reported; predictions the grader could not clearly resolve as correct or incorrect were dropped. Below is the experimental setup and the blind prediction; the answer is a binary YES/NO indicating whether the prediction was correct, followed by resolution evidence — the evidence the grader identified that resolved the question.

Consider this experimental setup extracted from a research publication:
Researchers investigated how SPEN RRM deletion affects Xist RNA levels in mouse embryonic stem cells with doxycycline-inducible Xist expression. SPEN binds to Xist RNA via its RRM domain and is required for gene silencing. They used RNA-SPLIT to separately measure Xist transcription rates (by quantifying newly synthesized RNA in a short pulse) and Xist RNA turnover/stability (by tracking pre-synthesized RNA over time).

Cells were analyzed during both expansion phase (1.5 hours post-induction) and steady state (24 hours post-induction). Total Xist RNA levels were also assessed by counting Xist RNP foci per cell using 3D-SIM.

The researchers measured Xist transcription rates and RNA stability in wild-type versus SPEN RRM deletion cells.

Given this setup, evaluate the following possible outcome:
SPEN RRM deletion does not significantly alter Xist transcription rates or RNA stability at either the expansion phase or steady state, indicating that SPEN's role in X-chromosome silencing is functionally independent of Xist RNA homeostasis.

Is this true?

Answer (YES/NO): NO